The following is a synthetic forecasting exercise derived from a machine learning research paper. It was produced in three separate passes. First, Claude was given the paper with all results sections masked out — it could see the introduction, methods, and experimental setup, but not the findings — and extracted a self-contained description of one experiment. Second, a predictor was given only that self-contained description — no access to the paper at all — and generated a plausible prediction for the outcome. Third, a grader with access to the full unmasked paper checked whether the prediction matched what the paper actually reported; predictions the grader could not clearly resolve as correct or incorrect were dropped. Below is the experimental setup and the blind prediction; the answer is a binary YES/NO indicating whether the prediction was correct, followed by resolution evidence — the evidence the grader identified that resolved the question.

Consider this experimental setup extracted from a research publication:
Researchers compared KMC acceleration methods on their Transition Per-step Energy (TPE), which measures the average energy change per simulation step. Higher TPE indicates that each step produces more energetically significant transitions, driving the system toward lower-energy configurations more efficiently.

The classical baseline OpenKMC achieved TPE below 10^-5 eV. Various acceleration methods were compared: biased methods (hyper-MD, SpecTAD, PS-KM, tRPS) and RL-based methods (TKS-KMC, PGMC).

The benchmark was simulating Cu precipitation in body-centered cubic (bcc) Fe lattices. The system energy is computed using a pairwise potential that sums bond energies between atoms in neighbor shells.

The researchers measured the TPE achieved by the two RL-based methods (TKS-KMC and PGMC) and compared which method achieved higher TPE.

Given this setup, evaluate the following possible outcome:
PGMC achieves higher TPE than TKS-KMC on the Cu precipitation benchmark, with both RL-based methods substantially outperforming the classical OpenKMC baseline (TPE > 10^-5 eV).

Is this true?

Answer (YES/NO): YES